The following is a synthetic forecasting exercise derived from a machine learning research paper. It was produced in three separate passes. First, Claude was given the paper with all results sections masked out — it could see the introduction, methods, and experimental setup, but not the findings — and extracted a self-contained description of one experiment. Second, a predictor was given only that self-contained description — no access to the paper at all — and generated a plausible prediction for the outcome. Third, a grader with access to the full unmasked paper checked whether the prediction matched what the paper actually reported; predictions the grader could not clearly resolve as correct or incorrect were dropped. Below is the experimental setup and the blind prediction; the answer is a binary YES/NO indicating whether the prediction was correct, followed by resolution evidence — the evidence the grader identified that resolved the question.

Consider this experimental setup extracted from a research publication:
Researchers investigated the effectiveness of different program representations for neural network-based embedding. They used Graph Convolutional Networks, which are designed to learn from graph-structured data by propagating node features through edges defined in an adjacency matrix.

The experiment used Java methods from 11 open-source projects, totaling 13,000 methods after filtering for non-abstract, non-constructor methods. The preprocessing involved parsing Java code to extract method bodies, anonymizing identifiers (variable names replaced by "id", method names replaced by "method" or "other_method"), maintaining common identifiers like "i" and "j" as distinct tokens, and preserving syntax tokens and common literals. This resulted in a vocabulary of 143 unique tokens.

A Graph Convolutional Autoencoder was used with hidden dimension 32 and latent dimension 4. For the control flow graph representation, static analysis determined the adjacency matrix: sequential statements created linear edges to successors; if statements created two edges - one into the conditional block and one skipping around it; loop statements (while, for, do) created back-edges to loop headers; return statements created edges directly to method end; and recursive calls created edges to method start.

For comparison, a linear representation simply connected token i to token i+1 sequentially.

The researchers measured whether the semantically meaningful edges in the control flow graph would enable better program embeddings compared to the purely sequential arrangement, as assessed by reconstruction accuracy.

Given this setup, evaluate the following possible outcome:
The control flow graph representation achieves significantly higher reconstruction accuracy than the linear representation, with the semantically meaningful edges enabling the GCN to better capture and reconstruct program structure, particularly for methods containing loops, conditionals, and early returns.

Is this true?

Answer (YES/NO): NO